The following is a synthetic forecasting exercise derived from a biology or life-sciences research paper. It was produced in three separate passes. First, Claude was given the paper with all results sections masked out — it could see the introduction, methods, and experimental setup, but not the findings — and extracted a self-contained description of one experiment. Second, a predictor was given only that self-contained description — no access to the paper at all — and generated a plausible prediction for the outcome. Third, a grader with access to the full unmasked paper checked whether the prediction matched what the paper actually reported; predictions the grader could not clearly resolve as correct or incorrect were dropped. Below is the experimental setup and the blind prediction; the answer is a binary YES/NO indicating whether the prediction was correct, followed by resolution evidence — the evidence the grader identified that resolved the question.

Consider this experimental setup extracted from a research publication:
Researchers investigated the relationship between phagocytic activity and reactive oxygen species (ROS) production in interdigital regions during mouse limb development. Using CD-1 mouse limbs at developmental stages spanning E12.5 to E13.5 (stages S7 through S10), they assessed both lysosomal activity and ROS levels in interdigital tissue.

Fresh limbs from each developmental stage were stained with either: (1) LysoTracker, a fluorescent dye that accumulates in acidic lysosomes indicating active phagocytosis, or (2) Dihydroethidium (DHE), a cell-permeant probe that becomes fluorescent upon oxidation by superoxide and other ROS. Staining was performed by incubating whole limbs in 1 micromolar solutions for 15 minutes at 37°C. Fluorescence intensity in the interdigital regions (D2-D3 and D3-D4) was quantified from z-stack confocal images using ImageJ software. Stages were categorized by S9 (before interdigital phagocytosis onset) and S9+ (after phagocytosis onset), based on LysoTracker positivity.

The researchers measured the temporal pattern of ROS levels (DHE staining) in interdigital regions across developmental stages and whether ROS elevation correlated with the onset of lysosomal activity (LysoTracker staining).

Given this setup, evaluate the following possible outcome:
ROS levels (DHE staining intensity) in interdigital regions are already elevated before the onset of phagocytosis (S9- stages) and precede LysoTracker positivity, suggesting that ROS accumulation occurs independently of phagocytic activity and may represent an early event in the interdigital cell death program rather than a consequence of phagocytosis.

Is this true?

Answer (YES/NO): NO